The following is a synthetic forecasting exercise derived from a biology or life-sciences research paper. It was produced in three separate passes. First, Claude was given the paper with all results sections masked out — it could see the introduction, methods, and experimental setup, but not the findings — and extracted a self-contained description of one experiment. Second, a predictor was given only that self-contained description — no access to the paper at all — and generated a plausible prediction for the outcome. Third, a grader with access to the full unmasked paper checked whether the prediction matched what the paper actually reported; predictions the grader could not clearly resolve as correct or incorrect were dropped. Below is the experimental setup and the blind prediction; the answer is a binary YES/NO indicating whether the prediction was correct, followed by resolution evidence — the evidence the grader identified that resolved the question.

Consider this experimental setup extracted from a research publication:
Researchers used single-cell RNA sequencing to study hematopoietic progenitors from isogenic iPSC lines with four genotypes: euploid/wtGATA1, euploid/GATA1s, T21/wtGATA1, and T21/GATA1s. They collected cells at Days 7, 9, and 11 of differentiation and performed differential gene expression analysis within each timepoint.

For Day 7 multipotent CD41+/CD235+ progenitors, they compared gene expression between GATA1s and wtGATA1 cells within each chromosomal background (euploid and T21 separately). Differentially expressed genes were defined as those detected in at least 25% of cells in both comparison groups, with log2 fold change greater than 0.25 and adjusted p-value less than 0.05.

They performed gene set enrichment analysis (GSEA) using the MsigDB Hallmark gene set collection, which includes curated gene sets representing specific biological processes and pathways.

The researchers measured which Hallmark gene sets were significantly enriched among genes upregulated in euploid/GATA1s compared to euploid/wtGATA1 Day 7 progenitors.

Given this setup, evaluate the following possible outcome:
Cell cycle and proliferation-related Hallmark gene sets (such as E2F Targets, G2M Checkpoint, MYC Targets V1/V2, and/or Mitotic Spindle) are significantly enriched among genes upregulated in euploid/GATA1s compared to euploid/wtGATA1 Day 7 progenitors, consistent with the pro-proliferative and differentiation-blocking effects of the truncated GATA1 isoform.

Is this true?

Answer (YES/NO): NO